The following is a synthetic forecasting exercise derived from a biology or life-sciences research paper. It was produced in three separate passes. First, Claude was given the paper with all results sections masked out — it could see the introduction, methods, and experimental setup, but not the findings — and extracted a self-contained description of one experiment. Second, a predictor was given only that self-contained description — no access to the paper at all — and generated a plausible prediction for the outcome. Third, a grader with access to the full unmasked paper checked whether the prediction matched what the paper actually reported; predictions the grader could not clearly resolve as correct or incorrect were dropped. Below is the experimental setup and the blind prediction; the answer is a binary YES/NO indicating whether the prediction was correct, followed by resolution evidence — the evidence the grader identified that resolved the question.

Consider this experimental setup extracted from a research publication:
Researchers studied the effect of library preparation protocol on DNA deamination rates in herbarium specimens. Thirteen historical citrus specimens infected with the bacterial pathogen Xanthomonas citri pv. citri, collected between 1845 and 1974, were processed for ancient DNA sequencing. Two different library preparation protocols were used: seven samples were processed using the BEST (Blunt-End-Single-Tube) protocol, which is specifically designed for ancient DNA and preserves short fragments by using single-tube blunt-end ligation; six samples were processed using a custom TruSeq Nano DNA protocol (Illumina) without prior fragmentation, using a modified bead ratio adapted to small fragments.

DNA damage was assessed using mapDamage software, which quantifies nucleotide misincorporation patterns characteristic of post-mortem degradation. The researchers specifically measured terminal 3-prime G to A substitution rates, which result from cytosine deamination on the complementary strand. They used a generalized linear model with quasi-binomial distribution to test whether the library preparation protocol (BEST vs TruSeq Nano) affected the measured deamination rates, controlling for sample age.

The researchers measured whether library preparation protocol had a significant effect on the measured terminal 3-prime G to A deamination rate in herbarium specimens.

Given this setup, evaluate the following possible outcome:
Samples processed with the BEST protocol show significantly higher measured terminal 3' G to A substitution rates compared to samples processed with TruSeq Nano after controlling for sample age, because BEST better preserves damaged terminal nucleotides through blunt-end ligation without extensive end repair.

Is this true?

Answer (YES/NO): NO